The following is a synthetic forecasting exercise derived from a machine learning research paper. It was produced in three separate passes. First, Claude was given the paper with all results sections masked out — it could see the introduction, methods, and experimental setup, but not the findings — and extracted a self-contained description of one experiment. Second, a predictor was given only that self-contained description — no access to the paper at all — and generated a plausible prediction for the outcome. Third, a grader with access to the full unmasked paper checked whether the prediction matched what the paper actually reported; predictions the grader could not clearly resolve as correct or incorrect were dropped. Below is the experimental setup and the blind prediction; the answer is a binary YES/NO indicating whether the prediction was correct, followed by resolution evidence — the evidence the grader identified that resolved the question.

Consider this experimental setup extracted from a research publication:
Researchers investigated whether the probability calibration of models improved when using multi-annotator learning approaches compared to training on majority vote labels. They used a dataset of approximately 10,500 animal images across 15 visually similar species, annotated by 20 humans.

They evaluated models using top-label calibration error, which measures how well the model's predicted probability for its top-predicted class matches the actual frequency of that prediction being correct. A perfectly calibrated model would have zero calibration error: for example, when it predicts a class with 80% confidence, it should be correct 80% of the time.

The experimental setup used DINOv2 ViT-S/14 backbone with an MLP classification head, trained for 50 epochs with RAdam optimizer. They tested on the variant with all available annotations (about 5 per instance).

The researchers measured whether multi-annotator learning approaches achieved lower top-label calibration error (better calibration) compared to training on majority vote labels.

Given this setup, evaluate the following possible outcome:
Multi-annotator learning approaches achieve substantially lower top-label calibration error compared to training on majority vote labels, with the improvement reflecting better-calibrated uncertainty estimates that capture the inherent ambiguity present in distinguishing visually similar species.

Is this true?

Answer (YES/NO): NO